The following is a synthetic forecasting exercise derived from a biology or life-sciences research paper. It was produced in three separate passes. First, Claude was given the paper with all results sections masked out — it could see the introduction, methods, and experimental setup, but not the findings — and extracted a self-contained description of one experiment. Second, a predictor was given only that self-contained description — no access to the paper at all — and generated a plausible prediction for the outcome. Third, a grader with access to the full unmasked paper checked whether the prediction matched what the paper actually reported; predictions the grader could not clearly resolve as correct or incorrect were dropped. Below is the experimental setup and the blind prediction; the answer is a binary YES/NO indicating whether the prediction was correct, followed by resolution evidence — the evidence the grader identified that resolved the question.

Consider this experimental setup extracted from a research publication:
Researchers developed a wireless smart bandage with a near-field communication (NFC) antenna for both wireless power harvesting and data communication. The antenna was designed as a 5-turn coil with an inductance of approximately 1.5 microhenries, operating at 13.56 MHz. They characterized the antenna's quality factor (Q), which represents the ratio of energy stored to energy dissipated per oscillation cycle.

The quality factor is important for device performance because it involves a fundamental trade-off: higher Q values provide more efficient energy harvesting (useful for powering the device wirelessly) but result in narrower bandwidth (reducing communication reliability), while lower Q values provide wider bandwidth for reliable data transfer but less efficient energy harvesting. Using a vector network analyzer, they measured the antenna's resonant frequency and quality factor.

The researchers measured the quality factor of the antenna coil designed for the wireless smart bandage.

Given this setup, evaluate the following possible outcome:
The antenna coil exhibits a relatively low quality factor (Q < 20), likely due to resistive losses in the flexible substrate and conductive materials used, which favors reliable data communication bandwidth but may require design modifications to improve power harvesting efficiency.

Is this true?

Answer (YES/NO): NO